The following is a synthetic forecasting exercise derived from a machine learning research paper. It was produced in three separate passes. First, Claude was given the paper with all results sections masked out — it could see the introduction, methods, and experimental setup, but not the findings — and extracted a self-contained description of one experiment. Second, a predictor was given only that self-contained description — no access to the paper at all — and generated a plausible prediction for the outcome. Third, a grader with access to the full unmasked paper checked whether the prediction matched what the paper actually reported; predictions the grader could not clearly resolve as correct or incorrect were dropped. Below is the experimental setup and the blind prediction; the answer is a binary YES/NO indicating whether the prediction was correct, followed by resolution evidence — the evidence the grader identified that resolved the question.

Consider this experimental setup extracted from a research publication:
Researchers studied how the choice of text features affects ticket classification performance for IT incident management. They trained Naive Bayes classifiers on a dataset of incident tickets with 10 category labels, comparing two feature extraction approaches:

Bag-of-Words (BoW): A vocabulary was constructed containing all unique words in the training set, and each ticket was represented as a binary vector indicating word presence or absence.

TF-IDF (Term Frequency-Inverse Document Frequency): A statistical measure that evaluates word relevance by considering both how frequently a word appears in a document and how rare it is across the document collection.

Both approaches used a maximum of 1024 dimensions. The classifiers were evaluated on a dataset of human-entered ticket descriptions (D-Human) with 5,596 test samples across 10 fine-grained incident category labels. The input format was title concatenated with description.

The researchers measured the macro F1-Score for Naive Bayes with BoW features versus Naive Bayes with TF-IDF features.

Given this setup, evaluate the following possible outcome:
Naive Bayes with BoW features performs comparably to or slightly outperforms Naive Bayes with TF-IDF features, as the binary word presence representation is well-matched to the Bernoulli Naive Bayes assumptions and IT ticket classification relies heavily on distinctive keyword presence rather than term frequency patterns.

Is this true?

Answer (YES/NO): NO